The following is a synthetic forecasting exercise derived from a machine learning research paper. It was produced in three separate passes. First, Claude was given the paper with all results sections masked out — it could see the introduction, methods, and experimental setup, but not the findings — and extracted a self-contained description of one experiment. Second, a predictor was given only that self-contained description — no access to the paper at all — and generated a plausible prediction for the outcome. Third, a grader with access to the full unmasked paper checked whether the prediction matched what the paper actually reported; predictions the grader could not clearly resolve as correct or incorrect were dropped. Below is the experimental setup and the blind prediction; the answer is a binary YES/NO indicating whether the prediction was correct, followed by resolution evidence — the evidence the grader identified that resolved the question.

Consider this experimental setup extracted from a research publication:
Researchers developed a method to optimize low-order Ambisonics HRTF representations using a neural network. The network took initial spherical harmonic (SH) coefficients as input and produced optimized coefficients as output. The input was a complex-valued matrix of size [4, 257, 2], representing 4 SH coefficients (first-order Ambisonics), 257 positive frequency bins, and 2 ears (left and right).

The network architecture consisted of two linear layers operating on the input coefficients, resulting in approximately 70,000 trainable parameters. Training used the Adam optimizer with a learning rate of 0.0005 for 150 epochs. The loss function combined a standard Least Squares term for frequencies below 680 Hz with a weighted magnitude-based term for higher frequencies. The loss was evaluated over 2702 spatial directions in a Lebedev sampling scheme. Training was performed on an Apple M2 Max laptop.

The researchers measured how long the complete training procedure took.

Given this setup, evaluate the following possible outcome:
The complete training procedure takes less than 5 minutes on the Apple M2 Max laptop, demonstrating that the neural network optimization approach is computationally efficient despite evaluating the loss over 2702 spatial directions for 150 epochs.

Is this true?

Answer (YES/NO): YES